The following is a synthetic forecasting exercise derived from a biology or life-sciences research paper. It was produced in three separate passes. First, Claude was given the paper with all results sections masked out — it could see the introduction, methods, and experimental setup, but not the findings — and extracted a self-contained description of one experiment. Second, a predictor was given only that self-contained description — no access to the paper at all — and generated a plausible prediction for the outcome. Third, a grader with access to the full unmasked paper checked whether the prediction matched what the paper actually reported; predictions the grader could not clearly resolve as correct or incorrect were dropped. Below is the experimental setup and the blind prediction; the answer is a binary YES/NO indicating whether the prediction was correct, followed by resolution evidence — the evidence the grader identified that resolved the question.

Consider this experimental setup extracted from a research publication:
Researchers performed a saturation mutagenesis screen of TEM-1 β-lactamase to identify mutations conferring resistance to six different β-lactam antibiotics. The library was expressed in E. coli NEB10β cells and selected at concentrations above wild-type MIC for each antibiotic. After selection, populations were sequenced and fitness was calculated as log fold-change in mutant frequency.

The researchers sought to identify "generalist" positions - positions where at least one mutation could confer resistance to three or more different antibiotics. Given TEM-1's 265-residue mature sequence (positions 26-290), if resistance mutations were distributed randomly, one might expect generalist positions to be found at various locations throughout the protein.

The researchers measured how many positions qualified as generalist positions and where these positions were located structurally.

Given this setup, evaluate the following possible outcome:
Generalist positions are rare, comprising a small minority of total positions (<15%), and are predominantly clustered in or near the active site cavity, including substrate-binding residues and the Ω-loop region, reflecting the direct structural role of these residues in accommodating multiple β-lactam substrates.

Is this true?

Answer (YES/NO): YES